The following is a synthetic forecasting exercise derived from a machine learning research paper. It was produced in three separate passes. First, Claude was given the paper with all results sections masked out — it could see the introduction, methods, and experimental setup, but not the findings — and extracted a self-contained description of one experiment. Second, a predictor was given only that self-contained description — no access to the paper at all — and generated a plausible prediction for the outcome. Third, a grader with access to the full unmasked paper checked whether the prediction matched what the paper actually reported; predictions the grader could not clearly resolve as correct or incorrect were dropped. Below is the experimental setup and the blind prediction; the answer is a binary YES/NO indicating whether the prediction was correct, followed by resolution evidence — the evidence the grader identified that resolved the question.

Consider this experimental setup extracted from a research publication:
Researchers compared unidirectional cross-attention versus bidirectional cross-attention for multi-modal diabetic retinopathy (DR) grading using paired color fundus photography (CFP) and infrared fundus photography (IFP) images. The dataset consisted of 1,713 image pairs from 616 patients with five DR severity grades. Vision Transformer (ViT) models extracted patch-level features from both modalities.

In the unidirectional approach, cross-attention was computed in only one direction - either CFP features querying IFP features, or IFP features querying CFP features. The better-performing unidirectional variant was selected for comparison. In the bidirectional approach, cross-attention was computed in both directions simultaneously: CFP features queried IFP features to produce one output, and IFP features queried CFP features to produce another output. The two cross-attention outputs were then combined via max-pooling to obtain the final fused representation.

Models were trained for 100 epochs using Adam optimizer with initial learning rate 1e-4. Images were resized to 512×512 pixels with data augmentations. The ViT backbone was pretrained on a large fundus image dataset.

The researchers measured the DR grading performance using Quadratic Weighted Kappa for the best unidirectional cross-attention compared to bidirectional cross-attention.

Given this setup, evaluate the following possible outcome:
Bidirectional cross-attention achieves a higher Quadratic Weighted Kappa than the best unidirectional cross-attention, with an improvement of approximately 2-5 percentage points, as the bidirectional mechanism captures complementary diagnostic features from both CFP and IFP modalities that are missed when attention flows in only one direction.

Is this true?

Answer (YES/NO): NO